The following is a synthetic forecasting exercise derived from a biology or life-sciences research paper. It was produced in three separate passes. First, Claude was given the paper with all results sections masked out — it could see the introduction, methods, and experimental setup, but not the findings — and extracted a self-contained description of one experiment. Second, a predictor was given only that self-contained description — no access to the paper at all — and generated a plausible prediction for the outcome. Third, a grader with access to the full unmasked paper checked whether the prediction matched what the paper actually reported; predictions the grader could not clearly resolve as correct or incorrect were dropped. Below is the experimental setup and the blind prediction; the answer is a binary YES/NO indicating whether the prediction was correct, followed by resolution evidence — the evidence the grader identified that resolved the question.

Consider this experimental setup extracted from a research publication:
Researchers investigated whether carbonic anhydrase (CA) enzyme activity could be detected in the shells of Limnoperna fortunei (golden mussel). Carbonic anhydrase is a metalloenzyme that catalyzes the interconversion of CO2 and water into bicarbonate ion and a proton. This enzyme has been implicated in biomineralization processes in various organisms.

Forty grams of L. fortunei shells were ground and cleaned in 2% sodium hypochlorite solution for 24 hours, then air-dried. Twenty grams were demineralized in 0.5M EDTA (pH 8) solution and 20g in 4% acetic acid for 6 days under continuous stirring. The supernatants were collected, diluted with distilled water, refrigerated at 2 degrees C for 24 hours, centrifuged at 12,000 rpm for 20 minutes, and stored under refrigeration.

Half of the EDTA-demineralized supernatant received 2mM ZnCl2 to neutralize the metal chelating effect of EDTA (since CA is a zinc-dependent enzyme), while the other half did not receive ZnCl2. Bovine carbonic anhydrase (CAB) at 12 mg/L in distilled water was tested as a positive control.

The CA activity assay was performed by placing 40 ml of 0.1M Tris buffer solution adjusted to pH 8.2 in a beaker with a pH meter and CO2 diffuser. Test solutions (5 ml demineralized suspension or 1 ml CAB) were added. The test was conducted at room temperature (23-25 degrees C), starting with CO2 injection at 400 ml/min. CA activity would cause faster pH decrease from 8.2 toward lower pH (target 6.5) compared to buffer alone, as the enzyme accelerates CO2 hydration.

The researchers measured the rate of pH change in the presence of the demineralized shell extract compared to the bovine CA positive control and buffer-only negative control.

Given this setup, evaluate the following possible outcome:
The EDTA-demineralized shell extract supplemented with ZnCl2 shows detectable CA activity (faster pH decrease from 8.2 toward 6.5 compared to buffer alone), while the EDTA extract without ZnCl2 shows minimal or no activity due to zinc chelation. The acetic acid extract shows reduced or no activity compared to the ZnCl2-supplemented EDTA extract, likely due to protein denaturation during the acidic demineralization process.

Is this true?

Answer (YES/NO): NO